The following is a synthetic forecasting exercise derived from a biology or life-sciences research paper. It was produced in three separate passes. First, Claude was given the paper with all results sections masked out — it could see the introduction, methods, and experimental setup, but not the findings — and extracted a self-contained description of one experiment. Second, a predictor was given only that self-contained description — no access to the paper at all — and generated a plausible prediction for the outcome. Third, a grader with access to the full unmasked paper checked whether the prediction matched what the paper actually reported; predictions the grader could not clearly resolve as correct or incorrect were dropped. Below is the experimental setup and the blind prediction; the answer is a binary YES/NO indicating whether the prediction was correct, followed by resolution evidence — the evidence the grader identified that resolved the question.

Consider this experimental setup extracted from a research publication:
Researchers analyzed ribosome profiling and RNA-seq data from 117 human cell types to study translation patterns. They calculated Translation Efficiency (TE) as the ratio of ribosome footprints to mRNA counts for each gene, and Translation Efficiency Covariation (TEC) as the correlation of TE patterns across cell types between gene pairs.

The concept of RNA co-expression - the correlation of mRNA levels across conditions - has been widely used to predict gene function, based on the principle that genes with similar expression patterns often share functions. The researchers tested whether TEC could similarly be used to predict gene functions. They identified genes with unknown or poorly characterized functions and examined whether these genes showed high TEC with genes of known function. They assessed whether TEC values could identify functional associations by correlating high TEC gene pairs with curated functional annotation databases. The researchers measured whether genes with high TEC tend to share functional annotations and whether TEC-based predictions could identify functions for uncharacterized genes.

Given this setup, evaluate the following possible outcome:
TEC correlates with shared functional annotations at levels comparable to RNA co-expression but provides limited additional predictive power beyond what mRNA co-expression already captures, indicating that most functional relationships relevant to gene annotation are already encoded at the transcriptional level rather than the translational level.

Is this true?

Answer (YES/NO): NO